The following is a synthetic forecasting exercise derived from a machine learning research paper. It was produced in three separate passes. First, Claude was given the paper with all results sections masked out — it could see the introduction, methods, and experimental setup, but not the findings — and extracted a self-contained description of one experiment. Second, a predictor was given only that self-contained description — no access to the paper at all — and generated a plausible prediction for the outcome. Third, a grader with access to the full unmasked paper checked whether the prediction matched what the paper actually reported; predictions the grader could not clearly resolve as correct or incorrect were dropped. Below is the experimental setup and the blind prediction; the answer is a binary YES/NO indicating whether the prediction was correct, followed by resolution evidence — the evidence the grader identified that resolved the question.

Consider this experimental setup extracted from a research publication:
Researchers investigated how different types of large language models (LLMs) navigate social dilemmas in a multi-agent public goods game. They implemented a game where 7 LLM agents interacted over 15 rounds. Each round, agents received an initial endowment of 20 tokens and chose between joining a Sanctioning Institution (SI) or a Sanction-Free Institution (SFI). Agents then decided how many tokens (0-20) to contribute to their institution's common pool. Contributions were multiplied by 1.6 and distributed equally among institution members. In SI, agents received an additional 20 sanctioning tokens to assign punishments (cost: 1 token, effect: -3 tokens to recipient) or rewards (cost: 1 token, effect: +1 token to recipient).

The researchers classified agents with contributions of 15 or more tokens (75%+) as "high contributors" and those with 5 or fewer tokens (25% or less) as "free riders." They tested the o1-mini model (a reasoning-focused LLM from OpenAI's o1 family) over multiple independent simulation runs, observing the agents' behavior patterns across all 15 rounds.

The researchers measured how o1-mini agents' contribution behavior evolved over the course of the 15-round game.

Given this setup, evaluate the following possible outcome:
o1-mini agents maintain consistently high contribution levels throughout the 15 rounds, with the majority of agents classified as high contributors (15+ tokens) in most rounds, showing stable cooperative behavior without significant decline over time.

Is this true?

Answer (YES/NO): NO